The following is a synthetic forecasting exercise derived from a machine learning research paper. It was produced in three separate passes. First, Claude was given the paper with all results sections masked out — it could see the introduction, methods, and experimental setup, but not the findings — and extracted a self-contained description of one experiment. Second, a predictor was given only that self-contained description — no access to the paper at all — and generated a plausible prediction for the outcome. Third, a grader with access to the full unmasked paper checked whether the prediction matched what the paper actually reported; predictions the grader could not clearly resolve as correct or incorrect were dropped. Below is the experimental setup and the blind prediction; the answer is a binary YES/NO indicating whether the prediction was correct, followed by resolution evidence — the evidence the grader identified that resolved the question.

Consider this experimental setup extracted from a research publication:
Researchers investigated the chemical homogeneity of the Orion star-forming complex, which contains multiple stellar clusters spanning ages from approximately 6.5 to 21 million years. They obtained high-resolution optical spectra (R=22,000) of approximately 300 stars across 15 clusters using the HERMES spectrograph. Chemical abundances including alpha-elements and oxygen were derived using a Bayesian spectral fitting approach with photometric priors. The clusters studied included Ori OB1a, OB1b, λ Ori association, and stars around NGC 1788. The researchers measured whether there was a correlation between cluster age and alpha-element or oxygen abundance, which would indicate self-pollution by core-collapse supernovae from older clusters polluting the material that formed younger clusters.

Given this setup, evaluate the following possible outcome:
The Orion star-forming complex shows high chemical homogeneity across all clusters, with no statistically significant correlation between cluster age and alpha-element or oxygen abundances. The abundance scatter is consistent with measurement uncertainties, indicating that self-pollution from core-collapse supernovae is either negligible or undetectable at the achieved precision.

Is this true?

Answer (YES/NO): YES